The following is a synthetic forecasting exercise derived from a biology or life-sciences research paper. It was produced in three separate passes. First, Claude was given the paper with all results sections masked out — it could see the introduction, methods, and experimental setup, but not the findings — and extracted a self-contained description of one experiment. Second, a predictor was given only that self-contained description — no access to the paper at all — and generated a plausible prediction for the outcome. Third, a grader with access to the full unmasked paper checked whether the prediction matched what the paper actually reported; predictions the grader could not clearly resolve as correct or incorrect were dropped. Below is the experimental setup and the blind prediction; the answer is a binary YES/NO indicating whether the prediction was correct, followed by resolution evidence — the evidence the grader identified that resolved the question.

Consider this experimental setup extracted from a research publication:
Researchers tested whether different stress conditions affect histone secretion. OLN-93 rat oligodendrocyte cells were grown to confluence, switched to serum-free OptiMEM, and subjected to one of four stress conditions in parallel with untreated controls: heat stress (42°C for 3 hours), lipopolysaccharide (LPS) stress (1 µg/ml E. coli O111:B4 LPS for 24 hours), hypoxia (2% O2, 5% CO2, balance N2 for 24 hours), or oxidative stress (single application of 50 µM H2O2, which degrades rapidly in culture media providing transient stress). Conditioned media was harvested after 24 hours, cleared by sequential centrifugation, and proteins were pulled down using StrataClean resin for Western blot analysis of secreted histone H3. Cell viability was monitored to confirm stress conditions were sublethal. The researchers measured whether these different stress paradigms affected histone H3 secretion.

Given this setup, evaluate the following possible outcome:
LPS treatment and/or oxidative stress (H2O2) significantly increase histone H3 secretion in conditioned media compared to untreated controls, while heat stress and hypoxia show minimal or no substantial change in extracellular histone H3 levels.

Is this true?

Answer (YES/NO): NO